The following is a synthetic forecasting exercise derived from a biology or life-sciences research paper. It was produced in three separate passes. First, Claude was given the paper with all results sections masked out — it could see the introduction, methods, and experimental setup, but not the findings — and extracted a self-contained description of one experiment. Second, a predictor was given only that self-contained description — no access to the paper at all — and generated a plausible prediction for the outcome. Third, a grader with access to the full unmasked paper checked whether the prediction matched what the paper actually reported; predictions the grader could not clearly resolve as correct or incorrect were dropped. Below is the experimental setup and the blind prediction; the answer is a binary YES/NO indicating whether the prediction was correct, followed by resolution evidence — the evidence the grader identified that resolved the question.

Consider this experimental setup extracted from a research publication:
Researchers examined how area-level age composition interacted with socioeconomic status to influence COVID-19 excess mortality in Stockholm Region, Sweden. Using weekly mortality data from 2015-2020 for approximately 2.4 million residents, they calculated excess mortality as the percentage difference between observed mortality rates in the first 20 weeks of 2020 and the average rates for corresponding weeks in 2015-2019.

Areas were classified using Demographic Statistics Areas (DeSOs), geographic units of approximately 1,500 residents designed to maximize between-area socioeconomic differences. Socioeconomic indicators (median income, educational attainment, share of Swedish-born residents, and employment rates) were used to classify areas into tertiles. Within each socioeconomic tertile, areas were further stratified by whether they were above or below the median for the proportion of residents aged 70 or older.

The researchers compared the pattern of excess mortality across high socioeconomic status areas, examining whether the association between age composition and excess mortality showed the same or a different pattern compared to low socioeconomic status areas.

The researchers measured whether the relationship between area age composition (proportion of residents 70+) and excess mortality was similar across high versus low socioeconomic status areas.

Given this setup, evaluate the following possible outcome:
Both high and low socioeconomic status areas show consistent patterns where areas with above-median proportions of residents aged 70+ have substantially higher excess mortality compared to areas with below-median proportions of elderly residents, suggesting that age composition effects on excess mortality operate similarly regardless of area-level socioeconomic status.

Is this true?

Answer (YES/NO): NO